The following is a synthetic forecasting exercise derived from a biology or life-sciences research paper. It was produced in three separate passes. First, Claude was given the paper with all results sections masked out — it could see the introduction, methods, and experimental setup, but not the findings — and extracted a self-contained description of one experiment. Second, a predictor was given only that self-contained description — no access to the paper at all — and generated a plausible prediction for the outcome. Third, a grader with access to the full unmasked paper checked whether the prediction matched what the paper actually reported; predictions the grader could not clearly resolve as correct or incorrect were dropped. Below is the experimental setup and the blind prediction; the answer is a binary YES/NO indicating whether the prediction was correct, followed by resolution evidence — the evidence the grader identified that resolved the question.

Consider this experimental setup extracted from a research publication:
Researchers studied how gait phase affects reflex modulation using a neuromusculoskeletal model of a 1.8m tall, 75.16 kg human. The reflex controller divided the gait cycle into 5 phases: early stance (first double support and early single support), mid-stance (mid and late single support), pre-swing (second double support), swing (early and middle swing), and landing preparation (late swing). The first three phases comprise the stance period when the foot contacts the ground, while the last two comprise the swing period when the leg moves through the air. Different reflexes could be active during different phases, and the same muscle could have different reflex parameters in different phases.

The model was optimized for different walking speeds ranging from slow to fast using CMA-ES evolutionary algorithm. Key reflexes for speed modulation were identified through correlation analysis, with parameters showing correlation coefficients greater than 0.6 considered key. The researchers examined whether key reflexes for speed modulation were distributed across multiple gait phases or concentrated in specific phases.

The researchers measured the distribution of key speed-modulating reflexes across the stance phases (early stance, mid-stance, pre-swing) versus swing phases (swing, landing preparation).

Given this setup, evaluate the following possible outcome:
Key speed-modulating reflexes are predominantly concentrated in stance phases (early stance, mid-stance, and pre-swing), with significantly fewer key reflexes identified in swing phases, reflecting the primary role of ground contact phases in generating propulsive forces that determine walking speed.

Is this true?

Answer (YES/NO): NO